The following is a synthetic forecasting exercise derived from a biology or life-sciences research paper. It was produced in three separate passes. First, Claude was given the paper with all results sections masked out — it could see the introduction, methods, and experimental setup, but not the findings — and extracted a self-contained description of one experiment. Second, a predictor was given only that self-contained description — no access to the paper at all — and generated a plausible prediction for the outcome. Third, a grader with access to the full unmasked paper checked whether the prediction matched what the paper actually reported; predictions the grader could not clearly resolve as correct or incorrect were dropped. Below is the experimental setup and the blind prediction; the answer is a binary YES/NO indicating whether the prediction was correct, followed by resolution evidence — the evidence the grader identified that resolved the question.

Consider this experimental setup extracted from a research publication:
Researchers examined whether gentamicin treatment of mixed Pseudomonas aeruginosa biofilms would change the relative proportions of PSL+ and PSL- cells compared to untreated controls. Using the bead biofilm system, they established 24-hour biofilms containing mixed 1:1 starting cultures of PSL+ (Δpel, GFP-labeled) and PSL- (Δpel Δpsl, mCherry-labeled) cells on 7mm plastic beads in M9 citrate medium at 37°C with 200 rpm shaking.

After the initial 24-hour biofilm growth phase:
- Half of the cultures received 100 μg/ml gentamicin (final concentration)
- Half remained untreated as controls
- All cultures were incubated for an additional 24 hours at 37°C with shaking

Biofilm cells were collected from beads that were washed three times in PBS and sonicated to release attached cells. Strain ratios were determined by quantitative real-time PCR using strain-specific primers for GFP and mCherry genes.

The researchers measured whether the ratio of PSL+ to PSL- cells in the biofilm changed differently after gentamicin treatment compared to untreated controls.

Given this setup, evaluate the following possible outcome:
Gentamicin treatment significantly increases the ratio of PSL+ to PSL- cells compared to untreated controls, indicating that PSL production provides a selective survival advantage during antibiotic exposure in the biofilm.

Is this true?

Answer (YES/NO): YES